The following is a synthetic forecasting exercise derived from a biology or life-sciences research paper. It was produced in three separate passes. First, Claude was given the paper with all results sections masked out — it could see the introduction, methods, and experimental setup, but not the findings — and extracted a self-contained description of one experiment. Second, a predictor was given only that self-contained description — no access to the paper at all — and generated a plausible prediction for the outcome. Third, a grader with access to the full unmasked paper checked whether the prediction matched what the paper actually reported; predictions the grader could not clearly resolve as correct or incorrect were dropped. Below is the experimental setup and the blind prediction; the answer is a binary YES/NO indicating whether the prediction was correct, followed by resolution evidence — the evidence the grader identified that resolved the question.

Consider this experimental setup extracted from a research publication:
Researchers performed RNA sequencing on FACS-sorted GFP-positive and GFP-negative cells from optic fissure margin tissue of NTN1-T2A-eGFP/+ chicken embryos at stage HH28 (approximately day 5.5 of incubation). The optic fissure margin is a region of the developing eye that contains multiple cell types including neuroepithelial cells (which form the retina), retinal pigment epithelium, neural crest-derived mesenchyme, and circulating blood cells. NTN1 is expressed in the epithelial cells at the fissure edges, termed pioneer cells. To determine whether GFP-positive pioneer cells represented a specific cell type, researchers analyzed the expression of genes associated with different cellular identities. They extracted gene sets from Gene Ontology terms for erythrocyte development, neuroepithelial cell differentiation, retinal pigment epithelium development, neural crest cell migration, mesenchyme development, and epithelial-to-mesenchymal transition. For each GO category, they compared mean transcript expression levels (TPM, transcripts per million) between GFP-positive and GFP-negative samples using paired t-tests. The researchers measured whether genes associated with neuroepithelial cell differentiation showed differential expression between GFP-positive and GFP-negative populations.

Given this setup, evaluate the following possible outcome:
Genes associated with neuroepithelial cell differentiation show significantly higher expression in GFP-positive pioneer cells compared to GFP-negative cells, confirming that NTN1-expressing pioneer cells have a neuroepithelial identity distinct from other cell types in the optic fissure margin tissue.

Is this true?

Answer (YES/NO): NO